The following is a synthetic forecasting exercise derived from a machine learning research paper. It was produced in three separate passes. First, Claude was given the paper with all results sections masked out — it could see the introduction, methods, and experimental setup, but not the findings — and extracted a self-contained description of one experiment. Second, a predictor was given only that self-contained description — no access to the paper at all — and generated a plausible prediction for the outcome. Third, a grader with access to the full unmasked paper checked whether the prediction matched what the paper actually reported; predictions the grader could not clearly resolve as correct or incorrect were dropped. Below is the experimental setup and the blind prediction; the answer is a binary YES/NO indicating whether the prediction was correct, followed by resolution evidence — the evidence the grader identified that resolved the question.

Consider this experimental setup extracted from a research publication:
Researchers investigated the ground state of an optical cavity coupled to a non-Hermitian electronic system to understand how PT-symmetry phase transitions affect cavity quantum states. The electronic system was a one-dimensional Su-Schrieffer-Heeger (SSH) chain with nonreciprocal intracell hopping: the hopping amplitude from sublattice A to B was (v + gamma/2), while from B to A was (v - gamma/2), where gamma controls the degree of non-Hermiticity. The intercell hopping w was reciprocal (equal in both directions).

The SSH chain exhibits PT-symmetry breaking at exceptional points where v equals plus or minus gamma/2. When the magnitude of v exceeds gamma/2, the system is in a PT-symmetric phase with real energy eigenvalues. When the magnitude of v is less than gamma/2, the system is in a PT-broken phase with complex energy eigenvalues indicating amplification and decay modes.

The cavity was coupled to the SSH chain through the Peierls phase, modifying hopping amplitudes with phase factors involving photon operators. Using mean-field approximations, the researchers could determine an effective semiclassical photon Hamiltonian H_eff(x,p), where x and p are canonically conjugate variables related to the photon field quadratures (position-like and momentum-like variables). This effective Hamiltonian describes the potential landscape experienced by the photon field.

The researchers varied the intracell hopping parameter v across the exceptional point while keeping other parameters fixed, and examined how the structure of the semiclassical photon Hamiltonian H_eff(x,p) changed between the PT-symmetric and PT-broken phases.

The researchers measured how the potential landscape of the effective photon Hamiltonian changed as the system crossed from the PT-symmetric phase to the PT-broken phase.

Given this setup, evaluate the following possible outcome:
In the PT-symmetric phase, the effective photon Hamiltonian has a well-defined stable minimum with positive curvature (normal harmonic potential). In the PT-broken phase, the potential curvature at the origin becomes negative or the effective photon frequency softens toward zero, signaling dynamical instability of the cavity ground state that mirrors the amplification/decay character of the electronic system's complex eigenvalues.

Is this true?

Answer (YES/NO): NO